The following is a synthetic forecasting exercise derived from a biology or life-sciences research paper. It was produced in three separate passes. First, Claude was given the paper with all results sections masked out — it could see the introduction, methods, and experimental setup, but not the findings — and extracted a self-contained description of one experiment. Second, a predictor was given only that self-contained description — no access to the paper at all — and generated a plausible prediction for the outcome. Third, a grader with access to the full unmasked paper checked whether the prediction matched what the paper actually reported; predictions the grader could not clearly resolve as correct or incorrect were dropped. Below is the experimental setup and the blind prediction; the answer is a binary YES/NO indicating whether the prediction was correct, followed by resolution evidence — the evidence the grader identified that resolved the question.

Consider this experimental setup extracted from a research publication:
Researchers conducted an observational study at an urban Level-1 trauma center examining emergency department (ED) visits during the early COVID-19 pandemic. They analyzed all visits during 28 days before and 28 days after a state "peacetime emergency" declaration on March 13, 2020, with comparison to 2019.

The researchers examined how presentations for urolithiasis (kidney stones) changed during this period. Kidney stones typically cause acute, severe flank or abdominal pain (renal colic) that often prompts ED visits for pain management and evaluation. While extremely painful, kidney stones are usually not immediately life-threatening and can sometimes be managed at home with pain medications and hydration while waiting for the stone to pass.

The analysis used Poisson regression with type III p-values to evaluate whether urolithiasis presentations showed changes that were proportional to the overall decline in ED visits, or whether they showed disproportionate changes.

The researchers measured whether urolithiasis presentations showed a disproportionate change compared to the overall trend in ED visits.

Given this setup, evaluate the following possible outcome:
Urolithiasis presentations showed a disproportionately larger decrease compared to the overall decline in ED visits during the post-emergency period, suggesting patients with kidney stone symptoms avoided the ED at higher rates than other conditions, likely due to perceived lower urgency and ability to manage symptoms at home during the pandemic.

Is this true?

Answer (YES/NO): YES